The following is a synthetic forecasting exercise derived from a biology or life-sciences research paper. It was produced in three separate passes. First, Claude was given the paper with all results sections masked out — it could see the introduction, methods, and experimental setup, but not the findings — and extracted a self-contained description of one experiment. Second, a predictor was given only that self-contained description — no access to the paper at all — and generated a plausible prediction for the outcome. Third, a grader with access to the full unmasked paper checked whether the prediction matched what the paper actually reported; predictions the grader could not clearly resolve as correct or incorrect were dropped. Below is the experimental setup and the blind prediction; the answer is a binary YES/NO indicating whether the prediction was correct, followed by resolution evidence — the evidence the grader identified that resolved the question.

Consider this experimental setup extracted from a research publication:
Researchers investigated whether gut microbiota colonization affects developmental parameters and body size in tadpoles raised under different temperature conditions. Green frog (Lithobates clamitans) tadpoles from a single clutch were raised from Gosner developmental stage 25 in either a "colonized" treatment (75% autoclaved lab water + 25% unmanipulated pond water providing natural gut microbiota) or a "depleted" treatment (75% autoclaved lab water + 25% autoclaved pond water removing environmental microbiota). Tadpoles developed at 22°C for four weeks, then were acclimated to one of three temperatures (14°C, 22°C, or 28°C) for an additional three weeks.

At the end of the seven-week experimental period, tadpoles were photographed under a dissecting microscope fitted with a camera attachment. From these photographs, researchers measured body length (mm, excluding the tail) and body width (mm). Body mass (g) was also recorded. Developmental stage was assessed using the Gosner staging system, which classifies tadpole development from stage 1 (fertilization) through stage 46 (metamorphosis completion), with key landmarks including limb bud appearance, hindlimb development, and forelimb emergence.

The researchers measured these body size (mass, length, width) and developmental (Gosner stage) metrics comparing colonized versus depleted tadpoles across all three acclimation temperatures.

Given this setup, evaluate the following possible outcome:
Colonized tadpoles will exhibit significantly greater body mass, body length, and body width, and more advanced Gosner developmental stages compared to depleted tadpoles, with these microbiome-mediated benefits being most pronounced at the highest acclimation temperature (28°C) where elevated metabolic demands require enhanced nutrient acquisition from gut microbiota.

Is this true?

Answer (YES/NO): NO